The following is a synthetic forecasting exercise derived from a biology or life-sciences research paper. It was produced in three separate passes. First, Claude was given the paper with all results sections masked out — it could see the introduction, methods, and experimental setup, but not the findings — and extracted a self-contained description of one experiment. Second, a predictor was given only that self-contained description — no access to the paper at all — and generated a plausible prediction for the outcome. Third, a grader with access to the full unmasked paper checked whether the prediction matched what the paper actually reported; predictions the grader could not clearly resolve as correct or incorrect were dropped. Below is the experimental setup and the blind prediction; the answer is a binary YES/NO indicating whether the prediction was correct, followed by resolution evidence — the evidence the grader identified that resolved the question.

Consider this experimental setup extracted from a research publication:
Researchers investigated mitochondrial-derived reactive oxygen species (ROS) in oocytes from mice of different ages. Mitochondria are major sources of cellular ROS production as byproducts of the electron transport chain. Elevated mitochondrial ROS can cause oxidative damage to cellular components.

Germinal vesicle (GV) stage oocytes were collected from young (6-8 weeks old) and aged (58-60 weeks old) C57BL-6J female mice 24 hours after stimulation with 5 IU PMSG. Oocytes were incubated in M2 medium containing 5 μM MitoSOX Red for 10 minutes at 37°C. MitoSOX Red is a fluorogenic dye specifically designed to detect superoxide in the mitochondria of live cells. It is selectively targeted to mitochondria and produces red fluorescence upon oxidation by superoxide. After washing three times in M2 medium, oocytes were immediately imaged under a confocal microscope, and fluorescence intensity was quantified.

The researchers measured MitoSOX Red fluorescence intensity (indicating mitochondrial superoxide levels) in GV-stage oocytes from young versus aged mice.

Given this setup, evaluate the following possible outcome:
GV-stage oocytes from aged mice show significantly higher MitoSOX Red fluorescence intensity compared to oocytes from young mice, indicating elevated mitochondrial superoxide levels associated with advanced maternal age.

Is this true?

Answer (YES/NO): YES